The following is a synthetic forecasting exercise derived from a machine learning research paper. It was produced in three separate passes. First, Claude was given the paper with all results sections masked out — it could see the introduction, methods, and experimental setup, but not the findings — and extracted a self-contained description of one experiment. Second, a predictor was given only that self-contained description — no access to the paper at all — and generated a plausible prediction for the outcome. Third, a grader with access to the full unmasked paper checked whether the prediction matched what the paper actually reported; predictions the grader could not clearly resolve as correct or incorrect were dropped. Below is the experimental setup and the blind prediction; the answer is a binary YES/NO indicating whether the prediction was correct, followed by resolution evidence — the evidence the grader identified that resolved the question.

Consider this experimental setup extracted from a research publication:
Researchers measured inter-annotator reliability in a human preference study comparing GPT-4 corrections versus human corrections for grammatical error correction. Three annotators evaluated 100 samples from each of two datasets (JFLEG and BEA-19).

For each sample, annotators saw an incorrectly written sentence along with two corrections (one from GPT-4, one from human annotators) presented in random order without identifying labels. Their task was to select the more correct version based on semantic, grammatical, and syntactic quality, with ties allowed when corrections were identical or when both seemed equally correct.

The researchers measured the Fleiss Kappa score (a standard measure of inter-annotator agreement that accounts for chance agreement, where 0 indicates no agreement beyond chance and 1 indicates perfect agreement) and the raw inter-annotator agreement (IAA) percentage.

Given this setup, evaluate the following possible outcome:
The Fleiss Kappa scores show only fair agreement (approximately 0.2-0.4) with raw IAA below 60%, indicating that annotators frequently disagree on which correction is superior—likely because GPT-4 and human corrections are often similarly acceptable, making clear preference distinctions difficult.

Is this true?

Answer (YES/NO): NO